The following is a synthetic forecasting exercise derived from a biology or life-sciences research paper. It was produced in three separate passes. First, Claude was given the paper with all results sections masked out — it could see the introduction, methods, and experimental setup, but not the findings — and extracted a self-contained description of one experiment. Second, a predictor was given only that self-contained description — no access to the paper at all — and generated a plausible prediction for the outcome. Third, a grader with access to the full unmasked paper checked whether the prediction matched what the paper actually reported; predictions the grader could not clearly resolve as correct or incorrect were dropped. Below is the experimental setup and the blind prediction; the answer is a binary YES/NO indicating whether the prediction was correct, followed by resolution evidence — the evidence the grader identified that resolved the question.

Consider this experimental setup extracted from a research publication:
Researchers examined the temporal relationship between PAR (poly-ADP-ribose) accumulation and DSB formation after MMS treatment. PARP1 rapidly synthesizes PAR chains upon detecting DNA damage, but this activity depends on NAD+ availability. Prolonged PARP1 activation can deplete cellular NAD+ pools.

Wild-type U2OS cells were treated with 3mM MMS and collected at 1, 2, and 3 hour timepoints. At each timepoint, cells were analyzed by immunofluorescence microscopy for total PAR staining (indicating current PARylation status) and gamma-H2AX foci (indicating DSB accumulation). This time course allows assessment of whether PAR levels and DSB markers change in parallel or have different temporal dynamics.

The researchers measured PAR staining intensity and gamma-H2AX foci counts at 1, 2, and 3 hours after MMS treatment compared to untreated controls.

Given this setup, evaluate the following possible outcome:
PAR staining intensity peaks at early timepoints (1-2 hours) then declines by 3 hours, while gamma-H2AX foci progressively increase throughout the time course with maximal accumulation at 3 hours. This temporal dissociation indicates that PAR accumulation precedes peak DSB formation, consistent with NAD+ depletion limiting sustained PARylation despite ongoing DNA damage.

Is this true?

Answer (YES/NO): NO